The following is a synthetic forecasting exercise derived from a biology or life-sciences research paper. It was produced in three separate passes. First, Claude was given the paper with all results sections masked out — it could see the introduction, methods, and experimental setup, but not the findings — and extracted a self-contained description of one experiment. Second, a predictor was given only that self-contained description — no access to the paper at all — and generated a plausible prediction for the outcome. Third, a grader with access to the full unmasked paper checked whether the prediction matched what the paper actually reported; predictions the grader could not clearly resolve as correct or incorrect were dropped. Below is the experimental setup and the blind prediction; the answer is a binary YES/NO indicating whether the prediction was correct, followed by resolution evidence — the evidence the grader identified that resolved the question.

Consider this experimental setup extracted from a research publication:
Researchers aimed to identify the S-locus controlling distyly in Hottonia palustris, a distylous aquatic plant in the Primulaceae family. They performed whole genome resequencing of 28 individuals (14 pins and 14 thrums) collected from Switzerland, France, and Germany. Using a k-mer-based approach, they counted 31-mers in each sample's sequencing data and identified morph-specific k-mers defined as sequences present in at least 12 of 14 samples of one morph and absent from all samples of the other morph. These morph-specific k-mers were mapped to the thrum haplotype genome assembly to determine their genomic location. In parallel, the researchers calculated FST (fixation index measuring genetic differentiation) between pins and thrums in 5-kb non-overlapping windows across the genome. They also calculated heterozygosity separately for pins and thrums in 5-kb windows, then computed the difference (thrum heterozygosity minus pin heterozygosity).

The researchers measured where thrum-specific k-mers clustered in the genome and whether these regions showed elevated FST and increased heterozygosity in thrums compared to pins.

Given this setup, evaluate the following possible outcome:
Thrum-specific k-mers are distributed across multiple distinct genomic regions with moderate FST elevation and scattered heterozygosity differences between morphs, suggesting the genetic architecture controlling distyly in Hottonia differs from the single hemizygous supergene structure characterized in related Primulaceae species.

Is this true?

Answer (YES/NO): NO